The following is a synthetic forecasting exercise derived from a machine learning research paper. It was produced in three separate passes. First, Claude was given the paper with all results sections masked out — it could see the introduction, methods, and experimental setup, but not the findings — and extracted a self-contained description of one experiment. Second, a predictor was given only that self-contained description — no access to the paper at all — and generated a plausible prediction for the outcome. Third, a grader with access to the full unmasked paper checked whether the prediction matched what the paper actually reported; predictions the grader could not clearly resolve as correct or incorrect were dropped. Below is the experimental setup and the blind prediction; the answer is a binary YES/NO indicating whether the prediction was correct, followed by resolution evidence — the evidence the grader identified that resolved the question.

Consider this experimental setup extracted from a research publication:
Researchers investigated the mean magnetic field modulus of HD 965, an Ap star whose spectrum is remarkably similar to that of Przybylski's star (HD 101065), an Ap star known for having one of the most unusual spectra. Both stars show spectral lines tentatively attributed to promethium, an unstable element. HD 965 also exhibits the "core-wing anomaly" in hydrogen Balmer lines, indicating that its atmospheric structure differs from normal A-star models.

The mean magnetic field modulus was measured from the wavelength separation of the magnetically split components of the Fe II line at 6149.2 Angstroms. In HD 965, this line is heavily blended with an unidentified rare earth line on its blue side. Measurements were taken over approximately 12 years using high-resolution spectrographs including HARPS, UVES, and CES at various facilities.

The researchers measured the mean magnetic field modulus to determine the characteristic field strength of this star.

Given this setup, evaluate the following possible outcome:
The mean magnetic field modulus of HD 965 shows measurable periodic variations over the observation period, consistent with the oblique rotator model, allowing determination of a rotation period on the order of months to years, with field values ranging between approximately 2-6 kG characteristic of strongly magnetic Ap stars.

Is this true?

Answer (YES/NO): NO